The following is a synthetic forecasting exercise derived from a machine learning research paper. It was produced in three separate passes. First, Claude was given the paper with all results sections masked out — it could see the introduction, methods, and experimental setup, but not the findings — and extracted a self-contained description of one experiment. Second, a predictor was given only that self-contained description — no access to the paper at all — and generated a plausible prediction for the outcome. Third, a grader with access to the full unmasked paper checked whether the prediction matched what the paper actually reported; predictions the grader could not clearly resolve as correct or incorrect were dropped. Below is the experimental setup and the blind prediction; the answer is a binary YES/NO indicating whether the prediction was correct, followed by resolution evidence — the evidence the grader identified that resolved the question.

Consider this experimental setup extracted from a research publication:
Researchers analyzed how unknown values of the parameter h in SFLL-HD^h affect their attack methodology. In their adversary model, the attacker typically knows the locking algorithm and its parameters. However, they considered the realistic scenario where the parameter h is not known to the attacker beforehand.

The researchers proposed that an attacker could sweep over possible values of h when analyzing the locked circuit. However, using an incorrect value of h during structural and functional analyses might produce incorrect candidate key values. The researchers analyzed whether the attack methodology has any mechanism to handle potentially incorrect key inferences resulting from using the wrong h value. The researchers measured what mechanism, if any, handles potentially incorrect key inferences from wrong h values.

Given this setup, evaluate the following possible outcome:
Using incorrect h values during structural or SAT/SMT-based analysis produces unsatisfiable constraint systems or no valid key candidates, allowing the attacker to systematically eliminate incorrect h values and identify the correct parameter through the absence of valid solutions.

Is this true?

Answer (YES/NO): NO